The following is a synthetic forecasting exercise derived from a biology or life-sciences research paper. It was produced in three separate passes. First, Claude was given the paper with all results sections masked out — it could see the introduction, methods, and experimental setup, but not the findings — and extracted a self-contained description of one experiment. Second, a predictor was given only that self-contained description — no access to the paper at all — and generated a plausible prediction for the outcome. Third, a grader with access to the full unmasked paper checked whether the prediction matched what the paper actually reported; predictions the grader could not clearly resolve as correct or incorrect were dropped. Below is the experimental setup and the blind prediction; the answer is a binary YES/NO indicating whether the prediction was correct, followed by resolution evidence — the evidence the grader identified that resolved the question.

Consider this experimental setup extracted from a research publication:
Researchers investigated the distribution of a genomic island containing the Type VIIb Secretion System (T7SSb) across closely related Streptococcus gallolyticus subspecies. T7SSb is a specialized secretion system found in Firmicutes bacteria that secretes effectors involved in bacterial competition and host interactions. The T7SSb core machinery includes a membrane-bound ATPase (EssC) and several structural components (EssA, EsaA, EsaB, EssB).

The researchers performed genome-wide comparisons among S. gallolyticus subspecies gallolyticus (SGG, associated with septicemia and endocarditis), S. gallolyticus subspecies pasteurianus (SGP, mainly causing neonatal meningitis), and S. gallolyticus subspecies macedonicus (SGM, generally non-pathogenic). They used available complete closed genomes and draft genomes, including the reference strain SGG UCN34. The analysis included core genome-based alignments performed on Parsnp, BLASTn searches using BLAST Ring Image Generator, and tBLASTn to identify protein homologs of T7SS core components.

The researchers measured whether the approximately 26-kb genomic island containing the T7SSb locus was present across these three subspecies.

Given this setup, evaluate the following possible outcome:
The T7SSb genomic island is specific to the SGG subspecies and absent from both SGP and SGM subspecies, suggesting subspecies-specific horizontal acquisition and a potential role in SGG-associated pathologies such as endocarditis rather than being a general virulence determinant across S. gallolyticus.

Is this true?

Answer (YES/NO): YES